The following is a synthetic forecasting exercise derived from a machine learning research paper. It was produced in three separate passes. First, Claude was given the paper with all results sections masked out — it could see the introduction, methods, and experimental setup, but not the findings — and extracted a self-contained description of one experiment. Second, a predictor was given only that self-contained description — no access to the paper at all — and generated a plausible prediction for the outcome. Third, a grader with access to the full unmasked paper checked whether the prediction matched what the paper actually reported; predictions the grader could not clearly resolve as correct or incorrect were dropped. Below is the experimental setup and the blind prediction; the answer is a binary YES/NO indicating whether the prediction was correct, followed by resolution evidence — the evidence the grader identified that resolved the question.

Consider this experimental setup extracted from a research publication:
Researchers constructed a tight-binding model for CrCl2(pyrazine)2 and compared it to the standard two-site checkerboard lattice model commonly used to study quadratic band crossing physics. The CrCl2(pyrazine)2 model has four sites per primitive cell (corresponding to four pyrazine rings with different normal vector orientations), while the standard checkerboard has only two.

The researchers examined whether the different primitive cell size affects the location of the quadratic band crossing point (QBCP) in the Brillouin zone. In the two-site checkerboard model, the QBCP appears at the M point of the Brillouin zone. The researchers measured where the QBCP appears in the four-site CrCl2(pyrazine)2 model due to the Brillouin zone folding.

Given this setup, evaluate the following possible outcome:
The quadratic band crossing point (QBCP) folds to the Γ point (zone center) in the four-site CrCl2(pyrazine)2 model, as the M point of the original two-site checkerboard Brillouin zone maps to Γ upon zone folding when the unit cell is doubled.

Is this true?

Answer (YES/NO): YES